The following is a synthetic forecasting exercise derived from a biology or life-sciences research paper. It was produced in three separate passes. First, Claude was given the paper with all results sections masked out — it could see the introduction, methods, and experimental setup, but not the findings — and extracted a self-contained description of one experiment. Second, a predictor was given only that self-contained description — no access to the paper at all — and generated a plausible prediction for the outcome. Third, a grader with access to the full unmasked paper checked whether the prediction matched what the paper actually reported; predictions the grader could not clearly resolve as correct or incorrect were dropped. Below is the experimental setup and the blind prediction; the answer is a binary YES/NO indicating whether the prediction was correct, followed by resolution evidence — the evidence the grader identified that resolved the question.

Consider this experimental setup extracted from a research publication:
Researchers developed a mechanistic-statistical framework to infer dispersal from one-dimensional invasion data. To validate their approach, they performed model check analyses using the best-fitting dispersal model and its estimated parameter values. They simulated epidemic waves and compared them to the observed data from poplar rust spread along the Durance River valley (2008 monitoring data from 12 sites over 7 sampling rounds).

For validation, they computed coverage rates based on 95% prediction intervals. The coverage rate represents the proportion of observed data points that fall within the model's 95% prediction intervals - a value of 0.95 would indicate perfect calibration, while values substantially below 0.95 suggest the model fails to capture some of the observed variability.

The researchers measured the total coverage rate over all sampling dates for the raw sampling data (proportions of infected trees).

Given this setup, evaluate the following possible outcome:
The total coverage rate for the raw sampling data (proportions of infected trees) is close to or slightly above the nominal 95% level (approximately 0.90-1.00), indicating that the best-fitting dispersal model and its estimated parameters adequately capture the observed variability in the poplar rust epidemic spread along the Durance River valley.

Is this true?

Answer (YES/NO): NO